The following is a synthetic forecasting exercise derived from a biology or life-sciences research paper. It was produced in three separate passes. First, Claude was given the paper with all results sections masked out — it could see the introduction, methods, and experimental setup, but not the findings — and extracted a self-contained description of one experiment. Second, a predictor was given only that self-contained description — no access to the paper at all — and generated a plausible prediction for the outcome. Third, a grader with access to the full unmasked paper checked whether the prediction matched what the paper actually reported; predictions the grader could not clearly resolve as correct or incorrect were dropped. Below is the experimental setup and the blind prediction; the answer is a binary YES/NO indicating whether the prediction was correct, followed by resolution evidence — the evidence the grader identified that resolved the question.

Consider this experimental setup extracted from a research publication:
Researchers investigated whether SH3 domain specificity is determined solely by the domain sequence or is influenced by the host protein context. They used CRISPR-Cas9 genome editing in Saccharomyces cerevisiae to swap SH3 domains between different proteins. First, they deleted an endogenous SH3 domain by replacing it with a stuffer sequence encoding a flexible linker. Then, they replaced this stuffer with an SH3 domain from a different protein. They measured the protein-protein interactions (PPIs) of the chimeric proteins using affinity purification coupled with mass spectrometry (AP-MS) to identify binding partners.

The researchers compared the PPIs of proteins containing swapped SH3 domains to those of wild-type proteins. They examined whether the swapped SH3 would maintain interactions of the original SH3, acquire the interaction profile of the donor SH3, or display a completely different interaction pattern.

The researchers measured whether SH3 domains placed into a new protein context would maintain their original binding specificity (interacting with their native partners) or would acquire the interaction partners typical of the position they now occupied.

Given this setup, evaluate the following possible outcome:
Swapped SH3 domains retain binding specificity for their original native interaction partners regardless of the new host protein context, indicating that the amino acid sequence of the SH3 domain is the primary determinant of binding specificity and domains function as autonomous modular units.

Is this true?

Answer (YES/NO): NO